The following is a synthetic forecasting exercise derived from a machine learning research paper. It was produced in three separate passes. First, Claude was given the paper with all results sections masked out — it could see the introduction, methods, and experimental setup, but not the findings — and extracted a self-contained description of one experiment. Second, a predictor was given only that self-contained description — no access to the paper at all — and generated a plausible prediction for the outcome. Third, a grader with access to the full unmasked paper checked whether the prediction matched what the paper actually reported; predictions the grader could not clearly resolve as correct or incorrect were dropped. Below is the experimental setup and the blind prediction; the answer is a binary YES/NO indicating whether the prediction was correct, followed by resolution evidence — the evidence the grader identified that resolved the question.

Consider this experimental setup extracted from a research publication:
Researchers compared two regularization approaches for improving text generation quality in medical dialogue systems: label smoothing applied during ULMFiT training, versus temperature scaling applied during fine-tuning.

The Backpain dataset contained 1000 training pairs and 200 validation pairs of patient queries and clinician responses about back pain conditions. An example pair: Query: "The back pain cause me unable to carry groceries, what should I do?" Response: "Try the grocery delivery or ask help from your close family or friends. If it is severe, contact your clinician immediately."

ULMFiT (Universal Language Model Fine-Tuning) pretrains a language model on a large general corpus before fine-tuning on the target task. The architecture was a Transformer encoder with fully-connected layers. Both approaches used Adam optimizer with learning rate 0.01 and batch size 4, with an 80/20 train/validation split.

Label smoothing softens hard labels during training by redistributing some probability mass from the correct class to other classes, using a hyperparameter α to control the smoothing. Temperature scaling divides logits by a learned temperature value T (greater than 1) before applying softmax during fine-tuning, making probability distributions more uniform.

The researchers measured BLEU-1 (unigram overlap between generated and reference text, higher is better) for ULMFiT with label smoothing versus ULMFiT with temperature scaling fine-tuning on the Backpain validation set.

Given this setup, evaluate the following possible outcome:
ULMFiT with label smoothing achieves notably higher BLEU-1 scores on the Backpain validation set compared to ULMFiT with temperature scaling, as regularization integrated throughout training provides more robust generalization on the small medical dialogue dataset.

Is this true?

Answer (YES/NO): YES